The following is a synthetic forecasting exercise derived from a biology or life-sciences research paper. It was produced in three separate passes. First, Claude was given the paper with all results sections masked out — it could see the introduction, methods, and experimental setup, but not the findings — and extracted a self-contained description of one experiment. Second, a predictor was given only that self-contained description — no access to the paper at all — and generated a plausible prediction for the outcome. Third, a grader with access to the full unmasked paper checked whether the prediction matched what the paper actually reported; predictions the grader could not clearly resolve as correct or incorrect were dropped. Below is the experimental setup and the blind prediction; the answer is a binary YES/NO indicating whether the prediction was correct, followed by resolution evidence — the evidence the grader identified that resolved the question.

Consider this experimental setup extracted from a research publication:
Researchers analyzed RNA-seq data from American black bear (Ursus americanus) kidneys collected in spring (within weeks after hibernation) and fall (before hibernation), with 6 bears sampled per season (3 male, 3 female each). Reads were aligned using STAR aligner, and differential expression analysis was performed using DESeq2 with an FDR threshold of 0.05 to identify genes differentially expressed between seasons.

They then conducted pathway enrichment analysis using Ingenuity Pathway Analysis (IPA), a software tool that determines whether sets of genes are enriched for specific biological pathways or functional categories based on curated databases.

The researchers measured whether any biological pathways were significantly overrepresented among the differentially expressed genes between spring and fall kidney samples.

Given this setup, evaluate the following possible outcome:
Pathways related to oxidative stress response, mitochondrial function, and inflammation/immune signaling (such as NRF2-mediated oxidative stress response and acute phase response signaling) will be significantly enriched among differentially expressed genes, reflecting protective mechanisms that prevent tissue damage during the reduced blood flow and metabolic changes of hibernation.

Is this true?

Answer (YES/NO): NO